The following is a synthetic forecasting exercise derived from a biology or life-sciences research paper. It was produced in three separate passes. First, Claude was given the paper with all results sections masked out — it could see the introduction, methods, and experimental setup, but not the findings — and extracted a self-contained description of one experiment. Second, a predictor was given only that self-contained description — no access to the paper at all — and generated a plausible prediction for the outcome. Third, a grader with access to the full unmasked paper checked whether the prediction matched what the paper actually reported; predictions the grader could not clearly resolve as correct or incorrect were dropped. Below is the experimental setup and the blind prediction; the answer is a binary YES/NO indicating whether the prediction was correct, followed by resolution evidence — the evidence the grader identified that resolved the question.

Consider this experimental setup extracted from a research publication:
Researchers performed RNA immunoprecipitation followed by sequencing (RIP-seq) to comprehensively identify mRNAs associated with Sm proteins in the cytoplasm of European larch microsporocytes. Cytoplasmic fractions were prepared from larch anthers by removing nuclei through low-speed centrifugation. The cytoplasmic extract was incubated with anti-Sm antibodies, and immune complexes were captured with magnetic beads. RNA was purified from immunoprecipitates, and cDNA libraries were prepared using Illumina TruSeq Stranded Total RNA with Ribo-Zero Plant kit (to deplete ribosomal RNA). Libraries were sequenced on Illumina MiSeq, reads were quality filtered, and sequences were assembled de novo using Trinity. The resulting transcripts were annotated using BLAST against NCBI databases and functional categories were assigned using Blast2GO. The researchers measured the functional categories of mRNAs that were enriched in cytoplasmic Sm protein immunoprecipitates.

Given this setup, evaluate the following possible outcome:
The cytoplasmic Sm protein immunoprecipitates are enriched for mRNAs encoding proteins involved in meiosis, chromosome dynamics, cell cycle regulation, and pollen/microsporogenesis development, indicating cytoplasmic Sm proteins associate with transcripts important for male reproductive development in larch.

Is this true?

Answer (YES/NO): NO